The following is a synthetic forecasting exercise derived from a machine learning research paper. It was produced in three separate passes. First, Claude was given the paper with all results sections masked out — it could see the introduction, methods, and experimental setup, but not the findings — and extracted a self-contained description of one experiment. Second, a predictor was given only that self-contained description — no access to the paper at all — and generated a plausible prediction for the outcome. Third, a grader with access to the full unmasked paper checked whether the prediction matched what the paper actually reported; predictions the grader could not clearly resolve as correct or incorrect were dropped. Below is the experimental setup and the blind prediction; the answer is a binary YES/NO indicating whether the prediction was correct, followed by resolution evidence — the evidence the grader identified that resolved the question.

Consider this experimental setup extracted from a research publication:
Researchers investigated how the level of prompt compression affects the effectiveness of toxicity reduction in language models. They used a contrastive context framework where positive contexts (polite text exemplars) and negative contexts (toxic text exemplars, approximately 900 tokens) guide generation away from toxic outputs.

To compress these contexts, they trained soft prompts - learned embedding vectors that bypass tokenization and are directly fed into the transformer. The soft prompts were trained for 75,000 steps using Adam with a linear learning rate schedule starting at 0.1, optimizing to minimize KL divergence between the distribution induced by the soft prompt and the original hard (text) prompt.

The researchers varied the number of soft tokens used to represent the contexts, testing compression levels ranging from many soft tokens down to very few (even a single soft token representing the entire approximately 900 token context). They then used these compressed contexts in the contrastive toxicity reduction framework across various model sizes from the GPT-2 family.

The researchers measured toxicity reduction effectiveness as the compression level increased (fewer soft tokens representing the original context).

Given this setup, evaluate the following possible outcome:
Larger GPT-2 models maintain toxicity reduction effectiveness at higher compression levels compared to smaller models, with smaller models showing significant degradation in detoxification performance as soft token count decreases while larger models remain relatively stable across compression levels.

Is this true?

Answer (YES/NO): NO